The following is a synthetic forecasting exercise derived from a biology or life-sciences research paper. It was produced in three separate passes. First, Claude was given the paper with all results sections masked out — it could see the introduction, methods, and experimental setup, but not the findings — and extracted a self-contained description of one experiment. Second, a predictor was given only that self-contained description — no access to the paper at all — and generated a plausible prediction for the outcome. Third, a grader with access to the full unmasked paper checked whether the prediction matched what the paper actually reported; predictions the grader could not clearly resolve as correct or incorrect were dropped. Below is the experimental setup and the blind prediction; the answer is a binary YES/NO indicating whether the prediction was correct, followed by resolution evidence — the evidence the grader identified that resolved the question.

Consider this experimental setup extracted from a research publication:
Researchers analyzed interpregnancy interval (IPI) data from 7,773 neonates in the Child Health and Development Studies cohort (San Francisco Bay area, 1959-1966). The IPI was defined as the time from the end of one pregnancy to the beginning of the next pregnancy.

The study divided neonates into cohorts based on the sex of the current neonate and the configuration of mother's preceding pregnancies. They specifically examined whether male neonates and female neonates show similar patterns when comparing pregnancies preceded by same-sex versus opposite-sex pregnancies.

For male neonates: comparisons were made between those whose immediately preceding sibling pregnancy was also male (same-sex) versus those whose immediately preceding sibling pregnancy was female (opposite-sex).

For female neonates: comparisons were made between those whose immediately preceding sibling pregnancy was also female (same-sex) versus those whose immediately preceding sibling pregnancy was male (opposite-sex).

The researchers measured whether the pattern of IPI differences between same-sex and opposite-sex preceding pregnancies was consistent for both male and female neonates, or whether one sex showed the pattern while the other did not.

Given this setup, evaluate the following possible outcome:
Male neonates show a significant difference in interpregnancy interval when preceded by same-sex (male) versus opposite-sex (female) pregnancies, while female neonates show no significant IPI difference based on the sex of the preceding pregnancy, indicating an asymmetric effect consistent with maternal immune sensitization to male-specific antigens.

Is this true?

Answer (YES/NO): NO